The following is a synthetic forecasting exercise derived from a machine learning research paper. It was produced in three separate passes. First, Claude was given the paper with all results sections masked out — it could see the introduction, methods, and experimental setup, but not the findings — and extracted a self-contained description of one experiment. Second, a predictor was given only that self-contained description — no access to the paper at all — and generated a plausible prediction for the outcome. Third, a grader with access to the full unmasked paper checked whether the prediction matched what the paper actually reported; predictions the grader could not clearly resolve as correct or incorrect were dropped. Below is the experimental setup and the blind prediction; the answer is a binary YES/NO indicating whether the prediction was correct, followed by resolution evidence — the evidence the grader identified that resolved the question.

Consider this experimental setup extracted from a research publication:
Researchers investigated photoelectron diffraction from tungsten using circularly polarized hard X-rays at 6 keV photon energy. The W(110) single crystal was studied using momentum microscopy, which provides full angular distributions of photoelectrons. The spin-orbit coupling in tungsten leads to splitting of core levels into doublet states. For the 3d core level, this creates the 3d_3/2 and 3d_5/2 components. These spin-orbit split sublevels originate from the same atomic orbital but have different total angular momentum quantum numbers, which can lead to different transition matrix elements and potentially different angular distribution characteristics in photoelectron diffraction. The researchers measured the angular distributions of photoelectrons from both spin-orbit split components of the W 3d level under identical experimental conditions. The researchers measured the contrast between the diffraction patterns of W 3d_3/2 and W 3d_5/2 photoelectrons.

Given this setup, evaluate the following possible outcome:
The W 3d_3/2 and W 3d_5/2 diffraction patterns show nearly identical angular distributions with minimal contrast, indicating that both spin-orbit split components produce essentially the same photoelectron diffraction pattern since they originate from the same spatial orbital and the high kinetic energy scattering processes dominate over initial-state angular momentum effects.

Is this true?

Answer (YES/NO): NO